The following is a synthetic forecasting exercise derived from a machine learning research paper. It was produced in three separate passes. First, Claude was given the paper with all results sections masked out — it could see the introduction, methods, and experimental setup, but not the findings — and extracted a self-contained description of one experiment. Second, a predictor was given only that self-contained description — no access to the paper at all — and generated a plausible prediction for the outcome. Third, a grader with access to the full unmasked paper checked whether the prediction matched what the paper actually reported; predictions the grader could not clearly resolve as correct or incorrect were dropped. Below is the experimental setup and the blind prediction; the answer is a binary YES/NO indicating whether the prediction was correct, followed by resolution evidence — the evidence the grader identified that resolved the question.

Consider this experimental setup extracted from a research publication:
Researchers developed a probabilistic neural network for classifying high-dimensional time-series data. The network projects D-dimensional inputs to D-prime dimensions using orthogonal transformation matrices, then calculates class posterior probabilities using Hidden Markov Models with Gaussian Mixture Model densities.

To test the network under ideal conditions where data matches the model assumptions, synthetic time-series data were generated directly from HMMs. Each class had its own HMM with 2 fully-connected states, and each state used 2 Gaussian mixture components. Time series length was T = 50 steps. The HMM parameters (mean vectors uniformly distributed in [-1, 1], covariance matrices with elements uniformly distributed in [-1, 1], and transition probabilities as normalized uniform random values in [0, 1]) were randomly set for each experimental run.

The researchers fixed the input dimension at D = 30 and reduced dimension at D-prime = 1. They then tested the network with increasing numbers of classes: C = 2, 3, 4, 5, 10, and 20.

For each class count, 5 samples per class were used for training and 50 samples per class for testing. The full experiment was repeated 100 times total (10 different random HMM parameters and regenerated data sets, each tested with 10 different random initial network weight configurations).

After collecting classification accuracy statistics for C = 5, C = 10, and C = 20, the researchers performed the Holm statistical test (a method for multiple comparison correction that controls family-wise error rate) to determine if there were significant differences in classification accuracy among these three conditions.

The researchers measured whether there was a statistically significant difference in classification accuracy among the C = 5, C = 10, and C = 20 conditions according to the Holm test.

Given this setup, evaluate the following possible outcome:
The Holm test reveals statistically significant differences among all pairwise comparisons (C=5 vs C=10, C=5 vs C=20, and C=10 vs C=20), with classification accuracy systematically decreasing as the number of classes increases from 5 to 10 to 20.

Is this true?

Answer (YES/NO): NO